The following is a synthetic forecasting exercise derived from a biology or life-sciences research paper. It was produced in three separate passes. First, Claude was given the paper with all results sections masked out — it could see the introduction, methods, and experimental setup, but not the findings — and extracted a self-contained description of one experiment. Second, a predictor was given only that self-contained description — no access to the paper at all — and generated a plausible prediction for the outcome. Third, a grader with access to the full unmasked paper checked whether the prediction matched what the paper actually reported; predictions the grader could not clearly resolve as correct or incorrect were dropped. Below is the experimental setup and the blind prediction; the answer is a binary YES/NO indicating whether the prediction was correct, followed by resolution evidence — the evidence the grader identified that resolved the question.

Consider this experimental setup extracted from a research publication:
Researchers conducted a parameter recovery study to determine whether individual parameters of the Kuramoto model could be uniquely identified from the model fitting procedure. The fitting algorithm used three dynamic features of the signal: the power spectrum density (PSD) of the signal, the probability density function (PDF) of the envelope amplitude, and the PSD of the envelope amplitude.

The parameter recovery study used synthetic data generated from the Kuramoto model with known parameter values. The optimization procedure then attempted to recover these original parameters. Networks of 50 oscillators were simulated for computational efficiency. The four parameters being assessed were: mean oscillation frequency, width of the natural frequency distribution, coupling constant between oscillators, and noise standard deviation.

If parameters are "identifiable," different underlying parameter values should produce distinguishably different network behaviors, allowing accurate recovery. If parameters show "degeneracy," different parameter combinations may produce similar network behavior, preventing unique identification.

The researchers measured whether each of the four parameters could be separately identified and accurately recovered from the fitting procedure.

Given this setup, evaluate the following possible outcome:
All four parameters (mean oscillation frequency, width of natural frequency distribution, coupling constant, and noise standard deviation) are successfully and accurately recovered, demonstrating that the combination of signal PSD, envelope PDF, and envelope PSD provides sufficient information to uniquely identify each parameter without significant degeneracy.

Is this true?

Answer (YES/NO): NO